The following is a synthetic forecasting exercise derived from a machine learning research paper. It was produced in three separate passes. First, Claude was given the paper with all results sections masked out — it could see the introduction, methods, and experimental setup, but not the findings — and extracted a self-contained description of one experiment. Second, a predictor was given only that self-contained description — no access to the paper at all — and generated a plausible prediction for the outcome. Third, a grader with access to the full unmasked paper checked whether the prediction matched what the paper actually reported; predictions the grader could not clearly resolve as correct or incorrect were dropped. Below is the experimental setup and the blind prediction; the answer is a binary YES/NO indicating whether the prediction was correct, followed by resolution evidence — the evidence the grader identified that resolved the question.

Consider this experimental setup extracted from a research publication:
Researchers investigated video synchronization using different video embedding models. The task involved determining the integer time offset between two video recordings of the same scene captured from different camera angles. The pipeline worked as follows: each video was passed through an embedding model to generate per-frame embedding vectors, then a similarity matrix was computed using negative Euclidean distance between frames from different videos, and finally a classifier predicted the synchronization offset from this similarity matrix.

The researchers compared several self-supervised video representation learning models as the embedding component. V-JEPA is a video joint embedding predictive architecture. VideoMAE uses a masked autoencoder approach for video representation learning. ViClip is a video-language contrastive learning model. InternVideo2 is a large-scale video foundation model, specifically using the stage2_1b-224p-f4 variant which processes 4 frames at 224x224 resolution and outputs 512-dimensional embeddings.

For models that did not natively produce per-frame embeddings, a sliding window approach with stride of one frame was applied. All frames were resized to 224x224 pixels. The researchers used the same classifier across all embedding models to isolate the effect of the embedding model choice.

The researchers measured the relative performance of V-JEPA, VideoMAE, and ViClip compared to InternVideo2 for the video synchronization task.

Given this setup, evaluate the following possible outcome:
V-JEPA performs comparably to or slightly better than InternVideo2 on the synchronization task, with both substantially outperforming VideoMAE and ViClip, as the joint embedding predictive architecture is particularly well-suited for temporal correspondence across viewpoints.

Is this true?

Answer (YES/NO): NO